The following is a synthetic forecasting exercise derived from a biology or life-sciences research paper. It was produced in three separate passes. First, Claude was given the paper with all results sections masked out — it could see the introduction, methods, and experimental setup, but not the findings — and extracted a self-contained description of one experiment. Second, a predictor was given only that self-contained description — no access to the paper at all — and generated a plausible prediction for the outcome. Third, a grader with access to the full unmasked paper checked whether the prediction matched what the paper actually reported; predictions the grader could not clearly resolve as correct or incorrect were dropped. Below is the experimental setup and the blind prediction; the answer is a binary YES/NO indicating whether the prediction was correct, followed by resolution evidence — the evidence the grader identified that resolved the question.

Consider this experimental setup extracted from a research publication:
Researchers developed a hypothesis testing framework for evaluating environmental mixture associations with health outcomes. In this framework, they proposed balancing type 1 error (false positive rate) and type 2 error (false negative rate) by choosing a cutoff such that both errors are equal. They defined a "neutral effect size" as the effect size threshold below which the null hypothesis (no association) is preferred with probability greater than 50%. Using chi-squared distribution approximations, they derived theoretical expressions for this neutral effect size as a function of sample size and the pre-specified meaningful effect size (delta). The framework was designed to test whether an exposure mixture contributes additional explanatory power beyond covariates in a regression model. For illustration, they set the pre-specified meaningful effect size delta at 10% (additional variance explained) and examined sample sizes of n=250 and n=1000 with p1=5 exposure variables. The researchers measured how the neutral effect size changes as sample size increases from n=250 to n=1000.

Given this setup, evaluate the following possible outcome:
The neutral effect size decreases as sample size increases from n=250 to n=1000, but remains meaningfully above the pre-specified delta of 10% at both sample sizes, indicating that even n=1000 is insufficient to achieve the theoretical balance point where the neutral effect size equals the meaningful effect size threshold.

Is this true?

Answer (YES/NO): NO